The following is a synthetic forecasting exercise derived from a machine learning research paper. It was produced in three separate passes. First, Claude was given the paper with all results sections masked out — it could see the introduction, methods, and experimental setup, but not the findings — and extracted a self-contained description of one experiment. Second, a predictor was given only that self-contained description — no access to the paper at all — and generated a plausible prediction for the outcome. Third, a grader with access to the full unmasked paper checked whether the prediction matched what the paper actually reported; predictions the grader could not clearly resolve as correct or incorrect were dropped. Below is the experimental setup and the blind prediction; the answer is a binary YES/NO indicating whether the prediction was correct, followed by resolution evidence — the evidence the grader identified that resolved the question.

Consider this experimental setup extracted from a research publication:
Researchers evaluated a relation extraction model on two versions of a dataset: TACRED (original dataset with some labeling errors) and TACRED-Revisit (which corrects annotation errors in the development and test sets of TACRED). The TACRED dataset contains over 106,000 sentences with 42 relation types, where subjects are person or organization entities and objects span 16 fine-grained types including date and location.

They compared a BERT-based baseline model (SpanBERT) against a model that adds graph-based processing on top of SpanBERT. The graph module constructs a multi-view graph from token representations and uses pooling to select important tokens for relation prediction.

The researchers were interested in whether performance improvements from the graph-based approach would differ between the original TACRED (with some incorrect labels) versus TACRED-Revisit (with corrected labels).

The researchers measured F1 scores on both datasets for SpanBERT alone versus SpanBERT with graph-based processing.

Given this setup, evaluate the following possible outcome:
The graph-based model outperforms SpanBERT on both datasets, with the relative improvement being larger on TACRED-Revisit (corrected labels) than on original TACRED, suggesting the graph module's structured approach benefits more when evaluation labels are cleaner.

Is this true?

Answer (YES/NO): NO